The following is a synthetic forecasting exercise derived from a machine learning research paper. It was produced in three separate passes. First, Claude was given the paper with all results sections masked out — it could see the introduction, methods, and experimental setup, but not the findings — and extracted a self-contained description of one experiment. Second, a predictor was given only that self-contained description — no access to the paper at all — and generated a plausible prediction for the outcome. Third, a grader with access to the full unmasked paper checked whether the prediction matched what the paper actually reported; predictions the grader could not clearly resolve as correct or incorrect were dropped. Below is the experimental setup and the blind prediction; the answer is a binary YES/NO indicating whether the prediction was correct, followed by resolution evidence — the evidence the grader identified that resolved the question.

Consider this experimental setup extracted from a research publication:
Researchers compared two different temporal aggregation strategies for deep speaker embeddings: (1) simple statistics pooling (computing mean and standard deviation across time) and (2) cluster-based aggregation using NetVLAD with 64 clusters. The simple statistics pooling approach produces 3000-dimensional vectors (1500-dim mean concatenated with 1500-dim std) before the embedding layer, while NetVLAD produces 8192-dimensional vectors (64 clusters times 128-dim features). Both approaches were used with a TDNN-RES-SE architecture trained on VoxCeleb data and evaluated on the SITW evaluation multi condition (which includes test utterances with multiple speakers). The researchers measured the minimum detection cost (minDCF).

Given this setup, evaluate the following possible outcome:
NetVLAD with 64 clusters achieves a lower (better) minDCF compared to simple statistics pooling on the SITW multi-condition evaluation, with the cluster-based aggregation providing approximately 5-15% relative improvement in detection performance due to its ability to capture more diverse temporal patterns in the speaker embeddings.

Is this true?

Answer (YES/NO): NO